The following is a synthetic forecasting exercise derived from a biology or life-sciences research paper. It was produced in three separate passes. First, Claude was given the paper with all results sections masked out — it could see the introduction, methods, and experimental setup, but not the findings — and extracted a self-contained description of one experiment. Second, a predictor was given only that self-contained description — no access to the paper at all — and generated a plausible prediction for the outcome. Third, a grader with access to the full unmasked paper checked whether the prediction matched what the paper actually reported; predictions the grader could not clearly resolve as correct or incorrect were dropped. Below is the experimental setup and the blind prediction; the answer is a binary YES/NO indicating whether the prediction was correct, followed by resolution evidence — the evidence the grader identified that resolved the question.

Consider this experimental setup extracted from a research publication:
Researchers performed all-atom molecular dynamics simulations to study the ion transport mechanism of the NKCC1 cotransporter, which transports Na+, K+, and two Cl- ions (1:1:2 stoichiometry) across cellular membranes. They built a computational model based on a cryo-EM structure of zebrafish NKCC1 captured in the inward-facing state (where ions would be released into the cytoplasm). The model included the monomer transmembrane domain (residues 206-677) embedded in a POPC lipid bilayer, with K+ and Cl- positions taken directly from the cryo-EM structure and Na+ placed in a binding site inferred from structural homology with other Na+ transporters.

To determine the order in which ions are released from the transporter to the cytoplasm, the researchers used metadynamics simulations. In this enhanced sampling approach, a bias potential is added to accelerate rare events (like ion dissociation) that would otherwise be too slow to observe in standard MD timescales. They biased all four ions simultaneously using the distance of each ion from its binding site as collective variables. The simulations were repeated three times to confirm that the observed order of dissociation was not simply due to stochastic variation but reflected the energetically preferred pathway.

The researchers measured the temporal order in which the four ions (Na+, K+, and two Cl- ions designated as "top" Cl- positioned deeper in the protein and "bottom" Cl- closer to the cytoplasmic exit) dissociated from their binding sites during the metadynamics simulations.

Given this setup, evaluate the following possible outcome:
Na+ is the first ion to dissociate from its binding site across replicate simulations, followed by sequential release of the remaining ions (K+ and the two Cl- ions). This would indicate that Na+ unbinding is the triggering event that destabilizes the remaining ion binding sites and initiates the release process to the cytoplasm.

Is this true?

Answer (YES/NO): NO